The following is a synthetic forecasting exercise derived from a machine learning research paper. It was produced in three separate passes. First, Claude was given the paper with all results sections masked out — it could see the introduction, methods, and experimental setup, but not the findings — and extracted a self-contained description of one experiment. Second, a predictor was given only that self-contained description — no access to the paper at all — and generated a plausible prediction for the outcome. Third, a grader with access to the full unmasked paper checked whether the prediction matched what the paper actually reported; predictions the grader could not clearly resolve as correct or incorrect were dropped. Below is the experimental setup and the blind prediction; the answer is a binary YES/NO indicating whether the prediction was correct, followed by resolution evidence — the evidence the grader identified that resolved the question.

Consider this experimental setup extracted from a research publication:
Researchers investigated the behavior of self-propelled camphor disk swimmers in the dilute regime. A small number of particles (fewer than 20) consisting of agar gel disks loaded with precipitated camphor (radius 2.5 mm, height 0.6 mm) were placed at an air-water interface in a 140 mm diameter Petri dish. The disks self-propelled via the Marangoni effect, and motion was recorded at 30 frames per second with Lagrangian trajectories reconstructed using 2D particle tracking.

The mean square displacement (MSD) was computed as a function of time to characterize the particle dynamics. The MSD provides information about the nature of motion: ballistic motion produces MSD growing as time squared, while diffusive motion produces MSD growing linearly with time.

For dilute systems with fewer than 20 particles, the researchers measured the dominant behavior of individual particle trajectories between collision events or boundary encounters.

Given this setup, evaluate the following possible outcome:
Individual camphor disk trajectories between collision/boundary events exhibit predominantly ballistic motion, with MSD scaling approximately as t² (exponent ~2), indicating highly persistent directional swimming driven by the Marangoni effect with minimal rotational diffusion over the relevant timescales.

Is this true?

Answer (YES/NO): YES